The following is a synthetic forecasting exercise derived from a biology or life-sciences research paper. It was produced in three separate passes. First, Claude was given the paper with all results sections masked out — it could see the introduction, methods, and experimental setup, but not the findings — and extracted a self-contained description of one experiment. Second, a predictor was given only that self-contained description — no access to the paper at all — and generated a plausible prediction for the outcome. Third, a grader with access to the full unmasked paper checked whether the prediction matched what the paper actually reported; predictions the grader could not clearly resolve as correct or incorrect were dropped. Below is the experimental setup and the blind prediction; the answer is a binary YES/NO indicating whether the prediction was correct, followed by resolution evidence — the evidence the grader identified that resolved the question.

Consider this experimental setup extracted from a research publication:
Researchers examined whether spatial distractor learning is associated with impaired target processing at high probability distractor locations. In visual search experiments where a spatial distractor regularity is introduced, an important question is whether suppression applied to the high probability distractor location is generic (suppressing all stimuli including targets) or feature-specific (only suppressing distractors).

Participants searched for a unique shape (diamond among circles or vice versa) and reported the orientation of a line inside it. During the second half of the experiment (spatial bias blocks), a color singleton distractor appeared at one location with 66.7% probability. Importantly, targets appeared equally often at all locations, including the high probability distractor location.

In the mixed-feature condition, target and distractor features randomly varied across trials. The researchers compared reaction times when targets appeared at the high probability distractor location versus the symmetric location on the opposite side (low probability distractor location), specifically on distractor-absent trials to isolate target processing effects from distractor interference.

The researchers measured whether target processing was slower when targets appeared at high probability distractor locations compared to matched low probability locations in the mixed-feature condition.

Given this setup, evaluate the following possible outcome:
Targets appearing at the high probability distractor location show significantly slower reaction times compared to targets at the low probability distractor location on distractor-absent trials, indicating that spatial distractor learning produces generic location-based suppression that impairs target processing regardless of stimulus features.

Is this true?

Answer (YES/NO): NO